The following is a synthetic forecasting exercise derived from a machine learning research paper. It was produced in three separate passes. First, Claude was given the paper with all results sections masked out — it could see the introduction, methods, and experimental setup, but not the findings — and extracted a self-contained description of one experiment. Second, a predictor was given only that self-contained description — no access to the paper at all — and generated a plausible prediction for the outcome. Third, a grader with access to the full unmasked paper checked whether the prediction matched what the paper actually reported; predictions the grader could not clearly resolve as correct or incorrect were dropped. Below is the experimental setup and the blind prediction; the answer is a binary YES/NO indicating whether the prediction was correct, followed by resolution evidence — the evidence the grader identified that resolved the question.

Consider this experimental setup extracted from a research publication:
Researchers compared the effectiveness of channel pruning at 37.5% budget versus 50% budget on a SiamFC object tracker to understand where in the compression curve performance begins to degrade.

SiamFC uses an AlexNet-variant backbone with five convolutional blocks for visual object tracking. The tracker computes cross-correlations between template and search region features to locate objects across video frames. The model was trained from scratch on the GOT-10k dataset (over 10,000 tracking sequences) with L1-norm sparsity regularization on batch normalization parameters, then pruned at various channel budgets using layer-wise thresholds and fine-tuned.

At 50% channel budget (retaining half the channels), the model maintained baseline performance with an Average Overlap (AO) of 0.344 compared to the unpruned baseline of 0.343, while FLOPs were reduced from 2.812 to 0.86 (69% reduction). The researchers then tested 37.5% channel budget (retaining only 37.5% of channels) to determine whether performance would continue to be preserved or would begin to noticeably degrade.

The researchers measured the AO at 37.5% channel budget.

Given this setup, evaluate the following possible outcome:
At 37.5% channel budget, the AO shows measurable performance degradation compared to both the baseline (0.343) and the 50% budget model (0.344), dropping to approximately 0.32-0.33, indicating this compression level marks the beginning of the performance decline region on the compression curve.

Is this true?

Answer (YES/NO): YES